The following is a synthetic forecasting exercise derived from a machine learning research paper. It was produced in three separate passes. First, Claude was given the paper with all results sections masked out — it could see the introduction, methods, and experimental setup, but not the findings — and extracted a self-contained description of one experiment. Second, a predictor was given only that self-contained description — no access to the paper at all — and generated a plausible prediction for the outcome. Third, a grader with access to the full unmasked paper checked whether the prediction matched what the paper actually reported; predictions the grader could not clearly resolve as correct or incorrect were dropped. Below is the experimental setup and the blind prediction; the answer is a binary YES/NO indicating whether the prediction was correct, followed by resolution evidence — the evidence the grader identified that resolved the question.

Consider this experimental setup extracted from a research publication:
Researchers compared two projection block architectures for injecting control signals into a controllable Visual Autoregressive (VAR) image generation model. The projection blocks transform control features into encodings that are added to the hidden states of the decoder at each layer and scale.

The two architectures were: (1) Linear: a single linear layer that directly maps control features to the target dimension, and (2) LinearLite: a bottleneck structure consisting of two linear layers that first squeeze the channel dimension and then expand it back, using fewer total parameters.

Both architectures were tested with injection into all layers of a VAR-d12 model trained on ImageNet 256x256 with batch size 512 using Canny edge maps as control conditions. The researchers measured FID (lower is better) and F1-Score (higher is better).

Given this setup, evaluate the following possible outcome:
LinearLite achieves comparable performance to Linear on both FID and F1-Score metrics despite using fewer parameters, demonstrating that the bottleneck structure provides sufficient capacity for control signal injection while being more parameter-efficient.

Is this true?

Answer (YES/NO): NO